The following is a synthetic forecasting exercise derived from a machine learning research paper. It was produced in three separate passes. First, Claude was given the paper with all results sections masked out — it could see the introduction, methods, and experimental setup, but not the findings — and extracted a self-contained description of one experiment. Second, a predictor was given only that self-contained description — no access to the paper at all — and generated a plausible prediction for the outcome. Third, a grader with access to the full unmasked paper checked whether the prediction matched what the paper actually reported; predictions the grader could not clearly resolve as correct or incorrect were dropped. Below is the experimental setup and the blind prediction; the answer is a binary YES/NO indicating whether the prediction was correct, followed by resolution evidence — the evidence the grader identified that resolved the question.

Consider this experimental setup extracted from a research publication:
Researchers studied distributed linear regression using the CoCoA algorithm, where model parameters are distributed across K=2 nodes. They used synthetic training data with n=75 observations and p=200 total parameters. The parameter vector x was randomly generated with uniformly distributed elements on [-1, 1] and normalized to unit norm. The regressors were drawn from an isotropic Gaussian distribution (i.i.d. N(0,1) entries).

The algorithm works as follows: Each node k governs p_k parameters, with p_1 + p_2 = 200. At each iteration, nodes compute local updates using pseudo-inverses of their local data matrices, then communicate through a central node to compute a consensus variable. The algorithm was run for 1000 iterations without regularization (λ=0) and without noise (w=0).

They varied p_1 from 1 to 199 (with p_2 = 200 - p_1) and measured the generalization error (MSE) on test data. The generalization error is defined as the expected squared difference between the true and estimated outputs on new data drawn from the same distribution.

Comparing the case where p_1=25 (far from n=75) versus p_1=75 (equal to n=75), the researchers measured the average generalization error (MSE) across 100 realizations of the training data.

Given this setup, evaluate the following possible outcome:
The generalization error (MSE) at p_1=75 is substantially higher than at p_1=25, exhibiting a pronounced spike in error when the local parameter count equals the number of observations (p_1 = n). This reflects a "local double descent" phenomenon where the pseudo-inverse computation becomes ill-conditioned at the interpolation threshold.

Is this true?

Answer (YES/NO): YES